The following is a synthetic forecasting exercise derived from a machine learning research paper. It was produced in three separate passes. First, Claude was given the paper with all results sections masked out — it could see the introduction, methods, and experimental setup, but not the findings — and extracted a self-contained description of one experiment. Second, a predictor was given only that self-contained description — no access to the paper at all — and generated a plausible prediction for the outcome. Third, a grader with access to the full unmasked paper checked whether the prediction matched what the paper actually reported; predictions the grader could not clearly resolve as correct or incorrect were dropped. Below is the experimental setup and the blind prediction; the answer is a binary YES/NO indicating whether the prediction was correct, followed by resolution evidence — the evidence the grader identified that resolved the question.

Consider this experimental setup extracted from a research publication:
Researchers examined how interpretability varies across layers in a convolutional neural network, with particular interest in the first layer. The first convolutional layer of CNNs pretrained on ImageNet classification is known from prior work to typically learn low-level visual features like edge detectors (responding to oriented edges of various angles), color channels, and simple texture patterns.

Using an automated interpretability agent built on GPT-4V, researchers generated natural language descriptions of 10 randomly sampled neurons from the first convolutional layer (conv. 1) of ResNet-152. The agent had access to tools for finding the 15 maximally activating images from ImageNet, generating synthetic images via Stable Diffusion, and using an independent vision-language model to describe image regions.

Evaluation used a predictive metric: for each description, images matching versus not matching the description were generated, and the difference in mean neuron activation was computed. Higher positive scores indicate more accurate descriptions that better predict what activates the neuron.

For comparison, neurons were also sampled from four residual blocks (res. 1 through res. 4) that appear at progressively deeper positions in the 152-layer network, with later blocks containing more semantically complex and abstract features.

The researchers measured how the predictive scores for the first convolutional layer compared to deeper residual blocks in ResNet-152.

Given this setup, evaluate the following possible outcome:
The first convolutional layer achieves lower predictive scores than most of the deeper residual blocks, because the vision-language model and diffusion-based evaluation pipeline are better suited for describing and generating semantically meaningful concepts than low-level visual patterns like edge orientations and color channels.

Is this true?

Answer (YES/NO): NO